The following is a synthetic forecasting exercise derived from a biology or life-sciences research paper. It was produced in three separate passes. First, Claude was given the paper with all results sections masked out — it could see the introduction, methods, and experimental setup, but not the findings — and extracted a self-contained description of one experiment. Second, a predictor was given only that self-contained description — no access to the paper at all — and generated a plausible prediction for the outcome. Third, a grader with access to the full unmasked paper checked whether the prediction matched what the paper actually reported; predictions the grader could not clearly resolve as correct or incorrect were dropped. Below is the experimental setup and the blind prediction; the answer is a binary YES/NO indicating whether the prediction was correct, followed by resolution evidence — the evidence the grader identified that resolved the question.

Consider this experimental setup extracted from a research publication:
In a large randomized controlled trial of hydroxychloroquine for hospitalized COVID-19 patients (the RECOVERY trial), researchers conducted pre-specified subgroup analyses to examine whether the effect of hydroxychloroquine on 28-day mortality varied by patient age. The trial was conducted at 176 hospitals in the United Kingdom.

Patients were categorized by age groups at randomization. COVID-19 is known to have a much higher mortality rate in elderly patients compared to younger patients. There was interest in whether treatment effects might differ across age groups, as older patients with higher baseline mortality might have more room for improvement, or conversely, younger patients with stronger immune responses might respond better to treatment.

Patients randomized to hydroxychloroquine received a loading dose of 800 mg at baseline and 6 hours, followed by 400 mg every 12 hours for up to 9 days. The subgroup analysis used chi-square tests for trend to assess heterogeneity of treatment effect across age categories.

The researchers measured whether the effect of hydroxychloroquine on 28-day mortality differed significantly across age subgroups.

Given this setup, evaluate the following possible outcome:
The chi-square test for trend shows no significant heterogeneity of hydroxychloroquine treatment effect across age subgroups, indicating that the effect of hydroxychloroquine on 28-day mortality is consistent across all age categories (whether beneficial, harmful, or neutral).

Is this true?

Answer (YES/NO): YES